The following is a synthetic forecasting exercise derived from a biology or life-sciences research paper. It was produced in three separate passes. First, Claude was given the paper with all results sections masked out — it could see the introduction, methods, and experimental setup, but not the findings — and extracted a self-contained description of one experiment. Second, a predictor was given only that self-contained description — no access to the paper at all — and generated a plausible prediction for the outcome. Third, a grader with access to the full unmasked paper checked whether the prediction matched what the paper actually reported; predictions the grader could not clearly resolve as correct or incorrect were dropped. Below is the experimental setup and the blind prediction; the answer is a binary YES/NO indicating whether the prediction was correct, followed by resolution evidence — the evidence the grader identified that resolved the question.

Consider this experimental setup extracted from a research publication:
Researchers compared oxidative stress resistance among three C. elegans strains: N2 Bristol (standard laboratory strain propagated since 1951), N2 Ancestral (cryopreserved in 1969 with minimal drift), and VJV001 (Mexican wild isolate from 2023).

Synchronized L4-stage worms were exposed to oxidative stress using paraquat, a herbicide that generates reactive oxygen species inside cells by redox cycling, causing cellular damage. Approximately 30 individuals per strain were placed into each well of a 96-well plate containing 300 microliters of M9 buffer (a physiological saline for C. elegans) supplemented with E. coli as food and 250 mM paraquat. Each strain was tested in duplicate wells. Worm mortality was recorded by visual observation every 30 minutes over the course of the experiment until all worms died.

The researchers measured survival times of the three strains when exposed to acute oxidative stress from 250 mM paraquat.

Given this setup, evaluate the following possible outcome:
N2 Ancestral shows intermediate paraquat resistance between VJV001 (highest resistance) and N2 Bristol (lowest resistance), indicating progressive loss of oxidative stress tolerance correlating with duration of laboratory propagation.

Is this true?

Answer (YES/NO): NO